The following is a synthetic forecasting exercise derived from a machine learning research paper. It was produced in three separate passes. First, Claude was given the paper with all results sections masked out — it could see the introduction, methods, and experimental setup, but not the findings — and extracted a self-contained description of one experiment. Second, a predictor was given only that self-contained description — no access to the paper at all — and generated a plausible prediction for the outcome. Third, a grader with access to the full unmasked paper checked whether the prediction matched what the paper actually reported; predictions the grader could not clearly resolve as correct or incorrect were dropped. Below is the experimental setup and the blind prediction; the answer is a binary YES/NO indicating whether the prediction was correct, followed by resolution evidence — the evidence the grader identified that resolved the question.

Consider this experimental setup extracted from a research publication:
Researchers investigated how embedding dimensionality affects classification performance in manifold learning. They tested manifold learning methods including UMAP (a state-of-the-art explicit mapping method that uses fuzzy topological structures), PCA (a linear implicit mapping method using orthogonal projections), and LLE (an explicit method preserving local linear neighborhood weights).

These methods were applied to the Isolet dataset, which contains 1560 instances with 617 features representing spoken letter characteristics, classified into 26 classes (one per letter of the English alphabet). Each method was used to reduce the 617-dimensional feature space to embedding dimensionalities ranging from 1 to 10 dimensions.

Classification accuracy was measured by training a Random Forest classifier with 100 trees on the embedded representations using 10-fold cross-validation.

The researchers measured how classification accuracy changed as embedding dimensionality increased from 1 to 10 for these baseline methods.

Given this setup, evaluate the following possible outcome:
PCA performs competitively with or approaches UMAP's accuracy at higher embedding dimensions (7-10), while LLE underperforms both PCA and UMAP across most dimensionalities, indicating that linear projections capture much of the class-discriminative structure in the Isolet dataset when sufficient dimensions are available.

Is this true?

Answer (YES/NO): NO